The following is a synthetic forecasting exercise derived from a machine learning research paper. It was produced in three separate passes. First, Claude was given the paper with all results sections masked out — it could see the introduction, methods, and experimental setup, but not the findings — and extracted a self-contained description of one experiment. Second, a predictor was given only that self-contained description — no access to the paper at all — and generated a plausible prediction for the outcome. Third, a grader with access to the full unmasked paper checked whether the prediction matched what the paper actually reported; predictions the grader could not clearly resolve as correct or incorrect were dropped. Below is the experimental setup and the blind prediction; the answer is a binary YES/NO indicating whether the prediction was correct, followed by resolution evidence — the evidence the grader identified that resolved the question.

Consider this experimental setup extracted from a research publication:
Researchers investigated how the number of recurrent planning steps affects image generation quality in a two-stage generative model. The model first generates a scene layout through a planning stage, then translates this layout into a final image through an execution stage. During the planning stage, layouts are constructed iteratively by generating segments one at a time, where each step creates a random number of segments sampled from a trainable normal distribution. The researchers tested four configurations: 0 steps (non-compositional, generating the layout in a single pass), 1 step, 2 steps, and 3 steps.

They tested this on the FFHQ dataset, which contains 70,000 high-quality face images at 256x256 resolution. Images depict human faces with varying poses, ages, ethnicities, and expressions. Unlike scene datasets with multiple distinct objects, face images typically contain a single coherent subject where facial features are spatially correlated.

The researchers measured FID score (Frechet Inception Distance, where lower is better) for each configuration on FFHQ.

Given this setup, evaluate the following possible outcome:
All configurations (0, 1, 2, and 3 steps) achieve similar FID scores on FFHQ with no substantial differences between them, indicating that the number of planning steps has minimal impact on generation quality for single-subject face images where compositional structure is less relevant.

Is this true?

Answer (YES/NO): NO